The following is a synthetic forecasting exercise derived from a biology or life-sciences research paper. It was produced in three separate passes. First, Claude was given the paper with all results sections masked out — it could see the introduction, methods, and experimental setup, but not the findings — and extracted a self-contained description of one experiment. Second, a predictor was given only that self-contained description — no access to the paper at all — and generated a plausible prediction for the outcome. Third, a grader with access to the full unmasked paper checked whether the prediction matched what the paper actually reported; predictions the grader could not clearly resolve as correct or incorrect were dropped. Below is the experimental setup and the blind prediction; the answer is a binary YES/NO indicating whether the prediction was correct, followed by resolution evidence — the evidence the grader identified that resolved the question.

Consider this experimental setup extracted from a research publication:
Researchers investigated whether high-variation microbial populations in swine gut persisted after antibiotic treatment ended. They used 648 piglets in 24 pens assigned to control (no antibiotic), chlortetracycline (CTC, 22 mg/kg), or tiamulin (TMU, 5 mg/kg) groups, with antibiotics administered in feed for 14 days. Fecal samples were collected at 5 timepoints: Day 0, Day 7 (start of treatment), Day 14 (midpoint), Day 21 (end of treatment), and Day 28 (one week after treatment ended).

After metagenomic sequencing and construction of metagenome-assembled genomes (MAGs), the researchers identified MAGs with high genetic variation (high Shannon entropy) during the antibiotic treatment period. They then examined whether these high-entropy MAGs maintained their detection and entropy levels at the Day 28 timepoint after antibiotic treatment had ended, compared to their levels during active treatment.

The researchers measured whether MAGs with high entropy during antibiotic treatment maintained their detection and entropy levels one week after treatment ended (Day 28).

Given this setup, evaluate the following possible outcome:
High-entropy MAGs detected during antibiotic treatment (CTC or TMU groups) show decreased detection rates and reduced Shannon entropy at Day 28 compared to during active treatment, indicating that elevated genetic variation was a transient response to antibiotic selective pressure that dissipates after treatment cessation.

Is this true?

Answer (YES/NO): NO